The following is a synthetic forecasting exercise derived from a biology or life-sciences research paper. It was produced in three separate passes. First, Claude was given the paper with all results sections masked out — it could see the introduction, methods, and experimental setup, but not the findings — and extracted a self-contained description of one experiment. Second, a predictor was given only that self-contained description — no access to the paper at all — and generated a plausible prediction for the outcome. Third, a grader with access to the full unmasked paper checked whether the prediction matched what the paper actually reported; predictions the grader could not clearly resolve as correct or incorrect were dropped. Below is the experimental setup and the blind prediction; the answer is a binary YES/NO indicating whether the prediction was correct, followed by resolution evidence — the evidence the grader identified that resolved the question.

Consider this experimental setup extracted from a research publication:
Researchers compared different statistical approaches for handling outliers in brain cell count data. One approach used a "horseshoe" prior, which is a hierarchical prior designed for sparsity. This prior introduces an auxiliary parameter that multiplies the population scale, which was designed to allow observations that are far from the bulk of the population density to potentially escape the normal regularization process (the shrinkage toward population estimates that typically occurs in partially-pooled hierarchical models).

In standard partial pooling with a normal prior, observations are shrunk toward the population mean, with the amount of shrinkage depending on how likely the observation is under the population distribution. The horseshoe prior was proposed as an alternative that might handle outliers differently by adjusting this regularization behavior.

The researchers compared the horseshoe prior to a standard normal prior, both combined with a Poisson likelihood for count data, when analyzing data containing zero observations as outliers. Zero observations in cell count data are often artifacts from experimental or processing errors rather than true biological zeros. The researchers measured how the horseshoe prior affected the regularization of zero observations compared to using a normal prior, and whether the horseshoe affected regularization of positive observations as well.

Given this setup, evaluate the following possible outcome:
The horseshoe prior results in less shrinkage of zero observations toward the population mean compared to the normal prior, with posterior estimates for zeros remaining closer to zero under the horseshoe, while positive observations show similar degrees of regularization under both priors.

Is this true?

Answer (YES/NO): NO